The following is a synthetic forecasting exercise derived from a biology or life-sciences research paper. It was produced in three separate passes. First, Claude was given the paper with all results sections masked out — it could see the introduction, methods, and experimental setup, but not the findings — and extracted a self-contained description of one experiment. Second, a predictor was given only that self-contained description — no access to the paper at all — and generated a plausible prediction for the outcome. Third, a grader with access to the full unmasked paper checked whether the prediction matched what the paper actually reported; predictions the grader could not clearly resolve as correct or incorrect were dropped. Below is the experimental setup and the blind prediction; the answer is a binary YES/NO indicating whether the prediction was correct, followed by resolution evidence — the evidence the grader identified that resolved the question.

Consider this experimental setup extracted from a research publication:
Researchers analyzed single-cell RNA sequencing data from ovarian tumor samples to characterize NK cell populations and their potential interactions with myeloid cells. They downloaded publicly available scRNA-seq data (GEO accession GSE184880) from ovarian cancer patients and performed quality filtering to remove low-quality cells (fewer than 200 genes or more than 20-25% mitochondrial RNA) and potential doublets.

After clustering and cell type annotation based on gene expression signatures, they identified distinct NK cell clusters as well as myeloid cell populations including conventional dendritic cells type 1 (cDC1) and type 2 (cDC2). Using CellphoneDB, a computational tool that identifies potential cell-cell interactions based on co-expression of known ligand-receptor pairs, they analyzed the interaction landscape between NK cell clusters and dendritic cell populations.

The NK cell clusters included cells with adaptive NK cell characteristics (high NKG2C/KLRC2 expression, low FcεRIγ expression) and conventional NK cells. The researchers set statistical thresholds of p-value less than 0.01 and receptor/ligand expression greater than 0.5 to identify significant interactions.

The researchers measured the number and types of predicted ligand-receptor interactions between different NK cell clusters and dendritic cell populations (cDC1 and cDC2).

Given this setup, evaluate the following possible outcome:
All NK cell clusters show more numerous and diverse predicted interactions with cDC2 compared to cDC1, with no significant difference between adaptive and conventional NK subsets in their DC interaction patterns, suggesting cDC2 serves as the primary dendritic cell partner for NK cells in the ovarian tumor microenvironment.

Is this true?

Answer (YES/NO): NO